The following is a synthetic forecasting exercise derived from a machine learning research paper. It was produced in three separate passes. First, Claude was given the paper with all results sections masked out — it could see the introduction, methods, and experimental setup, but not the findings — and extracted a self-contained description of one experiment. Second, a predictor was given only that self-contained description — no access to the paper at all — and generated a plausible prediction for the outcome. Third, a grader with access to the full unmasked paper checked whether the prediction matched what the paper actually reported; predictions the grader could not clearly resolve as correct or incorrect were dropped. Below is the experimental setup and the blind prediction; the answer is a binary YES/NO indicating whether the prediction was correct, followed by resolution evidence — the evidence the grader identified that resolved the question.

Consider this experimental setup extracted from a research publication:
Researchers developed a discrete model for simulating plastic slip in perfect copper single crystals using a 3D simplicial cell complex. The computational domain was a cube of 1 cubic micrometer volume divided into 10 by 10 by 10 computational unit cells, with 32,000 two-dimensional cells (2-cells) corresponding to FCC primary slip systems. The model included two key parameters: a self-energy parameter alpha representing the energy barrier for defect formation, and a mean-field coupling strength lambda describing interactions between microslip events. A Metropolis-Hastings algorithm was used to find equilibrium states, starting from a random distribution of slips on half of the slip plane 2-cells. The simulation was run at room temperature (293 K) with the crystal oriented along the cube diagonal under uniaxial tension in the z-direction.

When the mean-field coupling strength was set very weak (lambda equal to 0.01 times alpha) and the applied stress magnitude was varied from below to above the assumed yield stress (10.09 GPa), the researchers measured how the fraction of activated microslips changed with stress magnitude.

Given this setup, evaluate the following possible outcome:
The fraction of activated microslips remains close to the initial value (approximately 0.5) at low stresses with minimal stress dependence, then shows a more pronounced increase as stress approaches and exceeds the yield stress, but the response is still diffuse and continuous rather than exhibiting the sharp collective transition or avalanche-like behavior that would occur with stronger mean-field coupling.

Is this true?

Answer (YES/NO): NO